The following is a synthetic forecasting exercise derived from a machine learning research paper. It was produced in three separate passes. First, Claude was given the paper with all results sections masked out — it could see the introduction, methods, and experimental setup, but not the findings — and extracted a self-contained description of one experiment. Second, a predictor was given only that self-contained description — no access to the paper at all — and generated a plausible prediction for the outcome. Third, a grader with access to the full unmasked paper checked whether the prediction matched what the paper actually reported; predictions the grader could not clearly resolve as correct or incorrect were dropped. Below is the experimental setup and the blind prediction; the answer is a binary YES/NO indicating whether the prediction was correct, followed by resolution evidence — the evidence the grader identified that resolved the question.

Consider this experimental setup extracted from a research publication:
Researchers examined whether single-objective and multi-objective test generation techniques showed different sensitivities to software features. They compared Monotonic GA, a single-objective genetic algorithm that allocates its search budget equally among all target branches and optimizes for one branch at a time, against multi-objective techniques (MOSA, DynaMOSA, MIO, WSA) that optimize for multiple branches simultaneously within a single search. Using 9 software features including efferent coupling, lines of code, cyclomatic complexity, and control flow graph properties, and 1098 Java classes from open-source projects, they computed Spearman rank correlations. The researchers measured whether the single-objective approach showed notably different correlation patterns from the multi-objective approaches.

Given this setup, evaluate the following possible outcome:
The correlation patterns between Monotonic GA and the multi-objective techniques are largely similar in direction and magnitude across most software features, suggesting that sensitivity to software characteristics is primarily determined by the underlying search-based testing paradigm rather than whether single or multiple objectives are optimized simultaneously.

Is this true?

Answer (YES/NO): YES